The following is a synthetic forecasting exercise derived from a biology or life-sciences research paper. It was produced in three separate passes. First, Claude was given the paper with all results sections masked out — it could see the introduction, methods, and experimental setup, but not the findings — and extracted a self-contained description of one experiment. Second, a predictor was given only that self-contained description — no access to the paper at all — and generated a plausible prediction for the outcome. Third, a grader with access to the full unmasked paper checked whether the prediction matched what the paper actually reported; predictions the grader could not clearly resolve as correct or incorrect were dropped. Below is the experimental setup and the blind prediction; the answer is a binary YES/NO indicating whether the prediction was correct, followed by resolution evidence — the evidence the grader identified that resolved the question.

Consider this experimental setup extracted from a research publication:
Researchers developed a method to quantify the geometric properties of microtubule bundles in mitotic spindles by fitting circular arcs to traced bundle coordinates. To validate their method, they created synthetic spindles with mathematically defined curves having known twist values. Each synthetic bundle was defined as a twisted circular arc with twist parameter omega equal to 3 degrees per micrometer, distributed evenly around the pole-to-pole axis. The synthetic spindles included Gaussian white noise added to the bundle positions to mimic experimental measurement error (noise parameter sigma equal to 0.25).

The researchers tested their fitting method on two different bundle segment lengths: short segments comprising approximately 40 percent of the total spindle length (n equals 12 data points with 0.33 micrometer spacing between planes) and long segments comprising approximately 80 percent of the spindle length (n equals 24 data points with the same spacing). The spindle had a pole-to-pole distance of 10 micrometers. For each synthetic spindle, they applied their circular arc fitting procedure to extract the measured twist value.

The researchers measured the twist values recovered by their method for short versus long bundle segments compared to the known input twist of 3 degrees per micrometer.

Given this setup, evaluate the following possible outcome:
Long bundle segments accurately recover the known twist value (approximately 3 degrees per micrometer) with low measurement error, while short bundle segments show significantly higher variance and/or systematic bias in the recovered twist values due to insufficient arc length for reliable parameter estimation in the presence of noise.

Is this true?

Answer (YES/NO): NO